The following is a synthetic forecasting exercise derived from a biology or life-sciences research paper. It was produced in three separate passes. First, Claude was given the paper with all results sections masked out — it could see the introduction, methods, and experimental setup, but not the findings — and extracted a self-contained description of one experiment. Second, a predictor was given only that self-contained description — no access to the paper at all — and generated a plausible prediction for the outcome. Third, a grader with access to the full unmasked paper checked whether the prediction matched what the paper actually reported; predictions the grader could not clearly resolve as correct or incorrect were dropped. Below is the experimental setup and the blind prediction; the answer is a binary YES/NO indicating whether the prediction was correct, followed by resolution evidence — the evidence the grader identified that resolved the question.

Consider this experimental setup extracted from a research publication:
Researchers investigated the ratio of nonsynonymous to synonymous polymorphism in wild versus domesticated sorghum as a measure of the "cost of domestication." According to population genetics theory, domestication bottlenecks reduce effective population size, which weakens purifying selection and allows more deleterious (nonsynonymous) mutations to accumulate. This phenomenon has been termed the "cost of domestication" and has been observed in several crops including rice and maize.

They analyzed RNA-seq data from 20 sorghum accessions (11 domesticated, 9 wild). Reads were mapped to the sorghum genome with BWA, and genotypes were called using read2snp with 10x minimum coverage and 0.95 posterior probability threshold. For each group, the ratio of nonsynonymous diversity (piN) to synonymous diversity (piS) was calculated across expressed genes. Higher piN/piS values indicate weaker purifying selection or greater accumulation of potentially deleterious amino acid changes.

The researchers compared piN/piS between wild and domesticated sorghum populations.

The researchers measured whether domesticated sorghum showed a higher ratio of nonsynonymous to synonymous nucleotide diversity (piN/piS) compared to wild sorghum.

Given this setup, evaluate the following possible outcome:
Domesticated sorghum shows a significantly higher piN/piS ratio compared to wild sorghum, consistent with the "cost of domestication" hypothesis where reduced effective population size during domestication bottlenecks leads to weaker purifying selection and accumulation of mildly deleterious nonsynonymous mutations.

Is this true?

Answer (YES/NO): NO